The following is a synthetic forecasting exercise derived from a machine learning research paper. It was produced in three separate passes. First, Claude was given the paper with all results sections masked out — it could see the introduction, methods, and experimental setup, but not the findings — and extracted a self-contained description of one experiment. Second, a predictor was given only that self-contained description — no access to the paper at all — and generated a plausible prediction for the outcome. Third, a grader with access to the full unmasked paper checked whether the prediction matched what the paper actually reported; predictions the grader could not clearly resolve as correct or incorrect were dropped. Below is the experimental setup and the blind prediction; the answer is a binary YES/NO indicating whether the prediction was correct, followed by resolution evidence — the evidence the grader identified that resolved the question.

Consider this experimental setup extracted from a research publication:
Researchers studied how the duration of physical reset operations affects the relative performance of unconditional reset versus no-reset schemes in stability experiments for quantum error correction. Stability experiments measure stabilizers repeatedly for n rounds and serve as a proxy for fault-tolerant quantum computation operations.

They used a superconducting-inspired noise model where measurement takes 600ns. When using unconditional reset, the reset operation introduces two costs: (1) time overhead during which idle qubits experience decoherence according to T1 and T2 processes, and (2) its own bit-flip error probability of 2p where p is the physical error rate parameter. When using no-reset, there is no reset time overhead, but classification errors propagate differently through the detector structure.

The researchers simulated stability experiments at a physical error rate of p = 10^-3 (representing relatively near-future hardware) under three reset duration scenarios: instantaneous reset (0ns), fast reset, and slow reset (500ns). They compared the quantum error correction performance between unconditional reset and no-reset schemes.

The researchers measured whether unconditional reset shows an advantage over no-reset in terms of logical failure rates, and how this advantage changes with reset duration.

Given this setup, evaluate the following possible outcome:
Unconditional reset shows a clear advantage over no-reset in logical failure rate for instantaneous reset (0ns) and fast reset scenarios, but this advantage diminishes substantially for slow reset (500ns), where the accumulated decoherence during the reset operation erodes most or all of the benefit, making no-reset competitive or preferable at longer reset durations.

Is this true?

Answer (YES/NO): YES